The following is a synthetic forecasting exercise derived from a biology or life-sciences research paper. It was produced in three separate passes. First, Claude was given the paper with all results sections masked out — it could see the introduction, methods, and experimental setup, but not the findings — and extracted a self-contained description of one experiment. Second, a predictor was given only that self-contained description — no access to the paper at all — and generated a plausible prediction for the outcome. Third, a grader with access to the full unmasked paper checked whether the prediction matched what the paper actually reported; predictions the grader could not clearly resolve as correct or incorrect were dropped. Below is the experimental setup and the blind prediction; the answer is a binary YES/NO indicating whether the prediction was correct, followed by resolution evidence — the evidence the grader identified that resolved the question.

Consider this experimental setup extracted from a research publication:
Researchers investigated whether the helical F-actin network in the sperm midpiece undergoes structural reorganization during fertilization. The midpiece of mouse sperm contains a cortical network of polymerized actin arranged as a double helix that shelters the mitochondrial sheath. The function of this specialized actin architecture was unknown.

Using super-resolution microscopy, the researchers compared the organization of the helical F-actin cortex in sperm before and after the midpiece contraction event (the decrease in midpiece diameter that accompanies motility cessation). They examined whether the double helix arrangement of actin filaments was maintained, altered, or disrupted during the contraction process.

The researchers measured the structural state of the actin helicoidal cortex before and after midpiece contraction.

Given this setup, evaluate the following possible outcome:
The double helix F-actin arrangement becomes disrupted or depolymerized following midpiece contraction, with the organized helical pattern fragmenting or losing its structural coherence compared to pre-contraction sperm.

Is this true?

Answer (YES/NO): NO